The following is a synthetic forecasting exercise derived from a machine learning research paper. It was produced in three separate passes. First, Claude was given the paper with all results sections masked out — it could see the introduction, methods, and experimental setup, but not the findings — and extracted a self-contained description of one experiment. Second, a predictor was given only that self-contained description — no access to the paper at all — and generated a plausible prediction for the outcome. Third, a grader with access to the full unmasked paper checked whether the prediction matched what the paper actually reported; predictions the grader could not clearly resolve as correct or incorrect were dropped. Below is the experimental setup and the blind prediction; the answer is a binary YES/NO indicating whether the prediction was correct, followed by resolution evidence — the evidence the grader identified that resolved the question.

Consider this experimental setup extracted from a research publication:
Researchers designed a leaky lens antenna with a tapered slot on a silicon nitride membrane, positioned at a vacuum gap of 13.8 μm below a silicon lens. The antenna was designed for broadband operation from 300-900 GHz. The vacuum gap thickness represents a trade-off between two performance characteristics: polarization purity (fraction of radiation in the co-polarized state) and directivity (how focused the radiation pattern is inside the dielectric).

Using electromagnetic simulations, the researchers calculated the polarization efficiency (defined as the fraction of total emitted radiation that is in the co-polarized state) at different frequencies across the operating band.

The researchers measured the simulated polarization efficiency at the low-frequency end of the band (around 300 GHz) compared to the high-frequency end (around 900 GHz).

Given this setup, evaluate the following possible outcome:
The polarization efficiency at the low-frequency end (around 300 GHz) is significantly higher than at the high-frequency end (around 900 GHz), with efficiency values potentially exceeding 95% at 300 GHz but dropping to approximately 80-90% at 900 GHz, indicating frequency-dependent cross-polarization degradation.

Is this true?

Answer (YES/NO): NO